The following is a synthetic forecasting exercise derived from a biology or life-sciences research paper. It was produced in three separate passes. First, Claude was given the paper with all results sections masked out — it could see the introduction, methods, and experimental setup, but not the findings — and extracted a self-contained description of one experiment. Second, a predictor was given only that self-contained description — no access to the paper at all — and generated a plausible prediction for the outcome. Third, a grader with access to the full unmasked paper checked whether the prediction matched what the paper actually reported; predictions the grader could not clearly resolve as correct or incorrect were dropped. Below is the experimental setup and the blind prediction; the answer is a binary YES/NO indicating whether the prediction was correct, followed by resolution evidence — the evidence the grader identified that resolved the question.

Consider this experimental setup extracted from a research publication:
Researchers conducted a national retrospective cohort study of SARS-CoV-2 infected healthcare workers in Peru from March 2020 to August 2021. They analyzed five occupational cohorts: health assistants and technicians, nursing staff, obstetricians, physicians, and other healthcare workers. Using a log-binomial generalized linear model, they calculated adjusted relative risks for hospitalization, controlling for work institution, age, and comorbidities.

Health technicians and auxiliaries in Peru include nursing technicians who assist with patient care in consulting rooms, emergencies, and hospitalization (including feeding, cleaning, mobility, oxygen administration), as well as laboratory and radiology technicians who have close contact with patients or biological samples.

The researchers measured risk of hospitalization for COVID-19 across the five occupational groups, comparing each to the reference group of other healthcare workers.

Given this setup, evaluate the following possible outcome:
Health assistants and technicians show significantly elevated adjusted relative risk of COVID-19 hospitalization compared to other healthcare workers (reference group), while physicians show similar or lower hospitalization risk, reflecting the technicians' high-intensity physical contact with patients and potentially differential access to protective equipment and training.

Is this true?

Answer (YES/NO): NO